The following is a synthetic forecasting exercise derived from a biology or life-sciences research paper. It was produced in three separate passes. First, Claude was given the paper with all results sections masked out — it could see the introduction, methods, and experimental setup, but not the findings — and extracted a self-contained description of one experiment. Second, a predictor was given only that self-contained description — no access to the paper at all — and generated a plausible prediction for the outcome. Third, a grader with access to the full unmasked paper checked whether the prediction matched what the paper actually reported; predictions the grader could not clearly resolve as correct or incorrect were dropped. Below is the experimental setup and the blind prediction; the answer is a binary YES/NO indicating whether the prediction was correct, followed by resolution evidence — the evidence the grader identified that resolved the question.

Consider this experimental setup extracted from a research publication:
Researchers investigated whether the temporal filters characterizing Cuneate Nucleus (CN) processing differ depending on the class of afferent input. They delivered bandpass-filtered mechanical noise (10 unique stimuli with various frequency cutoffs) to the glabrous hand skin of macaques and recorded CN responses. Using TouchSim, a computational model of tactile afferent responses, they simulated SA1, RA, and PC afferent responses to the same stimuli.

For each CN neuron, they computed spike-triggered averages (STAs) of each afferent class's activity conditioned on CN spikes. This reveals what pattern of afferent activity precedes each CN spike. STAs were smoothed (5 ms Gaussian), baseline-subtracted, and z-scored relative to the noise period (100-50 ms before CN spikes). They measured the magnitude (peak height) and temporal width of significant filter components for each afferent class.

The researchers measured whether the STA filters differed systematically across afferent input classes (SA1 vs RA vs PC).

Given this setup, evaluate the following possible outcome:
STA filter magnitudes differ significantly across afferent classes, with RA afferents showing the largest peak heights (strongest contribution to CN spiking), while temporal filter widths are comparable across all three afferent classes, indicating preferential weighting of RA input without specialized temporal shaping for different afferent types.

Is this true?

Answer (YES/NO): NO